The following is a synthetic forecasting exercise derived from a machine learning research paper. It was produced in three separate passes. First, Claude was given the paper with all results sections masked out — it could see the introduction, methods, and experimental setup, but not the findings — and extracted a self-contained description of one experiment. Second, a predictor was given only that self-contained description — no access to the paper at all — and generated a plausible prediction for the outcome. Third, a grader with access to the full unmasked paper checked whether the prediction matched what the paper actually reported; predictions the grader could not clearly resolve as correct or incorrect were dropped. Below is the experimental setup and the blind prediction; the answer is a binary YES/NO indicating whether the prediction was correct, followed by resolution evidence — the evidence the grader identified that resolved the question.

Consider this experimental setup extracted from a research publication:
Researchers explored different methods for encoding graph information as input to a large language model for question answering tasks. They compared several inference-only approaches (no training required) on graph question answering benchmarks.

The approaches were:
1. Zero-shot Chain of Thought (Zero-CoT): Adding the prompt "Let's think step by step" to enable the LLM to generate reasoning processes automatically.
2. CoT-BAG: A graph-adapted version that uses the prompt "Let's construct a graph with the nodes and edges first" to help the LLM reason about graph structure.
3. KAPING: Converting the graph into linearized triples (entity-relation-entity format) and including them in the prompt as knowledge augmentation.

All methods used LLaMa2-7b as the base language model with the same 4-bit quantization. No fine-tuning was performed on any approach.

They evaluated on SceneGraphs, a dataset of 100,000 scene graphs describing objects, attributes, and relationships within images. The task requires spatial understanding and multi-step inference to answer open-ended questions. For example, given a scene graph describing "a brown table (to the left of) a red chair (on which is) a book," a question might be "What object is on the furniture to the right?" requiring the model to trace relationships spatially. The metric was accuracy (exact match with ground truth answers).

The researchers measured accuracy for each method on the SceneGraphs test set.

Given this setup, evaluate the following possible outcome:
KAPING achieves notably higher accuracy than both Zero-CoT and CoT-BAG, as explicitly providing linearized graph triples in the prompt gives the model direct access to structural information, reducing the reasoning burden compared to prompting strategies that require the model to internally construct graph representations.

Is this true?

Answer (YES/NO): NO